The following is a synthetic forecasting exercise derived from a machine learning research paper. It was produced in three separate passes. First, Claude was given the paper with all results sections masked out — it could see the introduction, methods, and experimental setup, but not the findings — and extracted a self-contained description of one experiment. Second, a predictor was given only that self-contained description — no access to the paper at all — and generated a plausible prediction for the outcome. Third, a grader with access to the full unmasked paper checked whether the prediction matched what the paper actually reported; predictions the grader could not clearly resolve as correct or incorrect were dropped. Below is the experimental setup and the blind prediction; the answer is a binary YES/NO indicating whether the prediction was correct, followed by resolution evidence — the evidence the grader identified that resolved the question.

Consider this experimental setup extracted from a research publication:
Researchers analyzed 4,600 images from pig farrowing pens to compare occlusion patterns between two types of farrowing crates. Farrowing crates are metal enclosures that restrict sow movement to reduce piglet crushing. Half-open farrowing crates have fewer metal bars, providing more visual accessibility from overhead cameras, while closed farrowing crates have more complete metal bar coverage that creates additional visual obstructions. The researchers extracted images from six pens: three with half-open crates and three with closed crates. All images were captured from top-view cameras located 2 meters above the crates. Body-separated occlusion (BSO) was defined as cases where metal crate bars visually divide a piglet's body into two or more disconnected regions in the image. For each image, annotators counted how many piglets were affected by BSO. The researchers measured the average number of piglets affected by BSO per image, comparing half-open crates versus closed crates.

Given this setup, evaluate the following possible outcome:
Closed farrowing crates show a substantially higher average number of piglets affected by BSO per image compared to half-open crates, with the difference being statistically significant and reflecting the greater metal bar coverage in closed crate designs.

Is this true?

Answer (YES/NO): NO